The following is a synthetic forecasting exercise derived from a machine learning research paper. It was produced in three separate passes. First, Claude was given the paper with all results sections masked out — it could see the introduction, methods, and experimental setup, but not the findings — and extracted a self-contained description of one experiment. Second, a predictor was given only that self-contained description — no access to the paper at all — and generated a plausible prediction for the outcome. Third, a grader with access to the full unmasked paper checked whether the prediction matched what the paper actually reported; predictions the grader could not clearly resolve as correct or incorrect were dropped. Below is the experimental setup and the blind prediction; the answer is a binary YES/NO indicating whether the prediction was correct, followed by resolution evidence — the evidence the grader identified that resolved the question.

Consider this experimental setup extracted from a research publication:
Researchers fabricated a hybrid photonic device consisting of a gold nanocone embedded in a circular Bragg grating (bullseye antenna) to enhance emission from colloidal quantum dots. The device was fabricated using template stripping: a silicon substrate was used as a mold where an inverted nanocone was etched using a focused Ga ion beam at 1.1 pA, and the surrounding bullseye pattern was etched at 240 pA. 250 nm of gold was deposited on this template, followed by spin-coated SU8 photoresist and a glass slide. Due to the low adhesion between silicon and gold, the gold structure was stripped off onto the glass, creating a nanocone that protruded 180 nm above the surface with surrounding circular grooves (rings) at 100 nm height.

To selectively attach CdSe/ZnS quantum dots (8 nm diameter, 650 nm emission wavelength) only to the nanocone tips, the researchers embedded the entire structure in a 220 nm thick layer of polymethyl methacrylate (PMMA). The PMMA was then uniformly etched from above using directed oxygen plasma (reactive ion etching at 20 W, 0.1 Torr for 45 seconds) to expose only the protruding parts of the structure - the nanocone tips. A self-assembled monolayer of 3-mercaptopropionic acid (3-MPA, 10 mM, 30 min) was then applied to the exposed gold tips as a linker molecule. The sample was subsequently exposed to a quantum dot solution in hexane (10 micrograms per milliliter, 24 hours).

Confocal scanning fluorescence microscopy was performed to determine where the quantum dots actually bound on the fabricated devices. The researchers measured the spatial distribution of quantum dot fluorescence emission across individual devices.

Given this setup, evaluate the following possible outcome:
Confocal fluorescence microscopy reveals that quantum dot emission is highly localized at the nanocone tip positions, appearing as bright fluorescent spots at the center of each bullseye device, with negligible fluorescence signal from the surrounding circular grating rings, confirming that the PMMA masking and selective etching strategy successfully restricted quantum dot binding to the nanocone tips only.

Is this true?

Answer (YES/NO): YES